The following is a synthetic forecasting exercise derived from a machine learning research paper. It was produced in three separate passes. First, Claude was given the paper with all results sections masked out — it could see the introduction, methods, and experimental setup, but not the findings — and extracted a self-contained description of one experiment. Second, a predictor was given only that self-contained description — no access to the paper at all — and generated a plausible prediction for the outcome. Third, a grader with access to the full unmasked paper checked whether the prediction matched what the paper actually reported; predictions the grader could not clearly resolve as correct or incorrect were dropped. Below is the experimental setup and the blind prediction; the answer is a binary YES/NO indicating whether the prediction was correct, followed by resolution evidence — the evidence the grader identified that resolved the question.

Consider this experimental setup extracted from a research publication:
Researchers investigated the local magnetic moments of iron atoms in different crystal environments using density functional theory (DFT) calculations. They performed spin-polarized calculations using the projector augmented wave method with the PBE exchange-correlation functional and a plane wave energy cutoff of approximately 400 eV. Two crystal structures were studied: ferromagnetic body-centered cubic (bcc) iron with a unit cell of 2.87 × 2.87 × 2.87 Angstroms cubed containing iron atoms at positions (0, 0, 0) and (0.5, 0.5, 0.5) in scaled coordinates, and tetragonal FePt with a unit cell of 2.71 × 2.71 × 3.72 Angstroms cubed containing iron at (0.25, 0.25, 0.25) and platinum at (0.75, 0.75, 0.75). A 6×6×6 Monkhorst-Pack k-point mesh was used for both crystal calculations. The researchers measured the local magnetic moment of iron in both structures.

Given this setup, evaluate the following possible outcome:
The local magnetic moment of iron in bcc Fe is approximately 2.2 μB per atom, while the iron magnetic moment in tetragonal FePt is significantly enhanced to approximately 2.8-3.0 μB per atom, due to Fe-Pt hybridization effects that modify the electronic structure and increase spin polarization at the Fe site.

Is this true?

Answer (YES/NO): NO